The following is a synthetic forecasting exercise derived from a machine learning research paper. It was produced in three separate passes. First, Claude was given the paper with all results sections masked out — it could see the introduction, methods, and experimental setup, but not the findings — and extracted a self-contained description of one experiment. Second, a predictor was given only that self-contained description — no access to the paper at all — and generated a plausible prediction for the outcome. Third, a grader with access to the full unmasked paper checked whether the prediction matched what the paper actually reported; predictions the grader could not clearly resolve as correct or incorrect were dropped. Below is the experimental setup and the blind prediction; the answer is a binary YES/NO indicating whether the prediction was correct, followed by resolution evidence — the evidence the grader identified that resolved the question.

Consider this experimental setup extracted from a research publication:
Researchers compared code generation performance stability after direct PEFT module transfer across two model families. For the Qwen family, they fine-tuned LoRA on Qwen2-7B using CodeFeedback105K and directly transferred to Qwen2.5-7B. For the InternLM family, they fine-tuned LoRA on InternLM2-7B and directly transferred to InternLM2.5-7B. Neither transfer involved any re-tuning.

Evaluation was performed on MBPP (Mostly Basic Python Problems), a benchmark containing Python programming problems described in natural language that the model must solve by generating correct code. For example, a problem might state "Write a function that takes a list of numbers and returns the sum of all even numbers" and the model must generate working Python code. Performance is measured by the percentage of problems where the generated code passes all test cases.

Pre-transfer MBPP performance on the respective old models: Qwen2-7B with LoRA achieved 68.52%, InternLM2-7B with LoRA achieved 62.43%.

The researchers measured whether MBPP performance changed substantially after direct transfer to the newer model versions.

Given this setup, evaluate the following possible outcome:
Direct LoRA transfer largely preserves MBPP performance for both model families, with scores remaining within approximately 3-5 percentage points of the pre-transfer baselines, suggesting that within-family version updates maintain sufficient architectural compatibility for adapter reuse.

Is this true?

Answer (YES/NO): YES